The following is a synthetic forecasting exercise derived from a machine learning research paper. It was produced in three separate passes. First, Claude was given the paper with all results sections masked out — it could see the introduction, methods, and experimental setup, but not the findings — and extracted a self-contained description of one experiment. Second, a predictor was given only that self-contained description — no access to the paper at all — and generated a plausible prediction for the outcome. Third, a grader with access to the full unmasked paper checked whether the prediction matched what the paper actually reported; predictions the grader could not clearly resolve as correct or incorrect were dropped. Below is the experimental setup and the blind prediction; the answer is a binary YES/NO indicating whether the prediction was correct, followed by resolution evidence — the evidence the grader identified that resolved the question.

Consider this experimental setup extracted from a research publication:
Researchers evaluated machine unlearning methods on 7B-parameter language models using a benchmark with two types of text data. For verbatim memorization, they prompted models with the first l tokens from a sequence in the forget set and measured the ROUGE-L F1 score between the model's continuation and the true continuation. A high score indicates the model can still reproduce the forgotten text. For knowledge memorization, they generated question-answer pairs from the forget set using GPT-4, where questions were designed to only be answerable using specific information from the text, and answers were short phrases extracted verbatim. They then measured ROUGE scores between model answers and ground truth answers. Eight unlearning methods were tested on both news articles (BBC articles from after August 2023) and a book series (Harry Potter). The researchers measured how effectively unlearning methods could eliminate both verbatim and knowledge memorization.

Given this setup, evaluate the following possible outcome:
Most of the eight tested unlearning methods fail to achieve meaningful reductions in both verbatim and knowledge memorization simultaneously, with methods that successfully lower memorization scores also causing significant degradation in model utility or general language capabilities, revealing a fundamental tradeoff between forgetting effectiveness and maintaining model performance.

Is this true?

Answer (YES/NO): NO